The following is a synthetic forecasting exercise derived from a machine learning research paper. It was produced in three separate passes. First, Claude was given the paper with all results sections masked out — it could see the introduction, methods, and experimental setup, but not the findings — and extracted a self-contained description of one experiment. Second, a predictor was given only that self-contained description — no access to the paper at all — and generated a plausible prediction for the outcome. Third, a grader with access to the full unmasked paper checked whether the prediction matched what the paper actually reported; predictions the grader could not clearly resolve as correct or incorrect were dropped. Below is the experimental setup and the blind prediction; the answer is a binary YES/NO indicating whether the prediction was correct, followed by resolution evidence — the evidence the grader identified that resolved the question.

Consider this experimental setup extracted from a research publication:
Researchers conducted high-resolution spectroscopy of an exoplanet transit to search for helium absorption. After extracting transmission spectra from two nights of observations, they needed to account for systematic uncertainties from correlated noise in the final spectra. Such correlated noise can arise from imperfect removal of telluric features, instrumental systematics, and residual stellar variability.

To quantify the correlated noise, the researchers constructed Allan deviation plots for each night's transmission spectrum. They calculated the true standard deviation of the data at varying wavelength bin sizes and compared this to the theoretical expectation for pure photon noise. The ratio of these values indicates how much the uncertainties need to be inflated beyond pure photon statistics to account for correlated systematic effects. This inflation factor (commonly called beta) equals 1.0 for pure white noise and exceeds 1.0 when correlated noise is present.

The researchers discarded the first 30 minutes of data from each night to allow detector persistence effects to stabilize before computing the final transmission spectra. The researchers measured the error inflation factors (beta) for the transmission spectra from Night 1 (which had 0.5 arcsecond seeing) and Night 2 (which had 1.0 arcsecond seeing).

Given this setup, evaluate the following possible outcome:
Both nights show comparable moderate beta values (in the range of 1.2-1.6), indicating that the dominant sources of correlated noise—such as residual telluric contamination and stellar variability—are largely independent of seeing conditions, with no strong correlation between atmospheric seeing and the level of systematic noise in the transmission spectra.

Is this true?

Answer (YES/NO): NO